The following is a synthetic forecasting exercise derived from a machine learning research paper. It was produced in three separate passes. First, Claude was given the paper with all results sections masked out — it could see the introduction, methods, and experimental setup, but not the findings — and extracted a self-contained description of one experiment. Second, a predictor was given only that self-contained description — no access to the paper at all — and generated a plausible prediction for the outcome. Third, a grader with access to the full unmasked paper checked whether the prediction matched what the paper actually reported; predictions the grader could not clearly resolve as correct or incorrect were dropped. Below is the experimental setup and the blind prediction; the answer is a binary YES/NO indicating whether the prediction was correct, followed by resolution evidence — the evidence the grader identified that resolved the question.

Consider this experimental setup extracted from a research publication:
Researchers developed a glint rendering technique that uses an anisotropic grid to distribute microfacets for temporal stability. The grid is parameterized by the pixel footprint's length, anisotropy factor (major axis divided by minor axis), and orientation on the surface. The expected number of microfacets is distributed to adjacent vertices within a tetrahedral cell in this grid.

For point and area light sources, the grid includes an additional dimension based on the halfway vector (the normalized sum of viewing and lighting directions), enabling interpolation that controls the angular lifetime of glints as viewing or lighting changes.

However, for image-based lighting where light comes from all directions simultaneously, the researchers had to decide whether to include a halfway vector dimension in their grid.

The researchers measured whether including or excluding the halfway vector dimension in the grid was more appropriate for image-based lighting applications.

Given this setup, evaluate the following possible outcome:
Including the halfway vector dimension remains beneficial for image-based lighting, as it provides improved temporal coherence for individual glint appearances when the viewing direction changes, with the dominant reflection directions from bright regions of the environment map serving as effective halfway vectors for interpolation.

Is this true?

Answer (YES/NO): NO